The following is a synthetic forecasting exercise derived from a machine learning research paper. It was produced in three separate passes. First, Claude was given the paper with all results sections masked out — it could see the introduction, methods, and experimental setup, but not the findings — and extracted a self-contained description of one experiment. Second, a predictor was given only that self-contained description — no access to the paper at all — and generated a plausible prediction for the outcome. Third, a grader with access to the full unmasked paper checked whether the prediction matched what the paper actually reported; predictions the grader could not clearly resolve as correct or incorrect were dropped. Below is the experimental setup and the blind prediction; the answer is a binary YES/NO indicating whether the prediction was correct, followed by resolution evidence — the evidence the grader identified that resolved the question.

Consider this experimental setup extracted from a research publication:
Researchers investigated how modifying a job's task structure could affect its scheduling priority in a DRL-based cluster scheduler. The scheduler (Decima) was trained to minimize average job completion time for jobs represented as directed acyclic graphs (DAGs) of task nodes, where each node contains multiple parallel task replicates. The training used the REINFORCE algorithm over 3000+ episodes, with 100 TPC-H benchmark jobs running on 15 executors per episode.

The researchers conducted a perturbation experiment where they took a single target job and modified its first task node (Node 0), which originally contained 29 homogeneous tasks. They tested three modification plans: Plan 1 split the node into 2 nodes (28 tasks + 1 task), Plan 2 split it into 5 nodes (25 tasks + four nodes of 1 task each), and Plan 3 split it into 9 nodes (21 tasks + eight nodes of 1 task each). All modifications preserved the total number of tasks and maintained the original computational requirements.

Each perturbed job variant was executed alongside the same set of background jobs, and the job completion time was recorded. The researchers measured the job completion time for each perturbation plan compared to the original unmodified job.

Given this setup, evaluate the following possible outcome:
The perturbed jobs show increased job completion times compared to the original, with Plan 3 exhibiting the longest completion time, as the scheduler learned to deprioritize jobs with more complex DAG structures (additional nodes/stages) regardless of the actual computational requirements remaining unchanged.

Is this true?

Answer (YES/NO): NO